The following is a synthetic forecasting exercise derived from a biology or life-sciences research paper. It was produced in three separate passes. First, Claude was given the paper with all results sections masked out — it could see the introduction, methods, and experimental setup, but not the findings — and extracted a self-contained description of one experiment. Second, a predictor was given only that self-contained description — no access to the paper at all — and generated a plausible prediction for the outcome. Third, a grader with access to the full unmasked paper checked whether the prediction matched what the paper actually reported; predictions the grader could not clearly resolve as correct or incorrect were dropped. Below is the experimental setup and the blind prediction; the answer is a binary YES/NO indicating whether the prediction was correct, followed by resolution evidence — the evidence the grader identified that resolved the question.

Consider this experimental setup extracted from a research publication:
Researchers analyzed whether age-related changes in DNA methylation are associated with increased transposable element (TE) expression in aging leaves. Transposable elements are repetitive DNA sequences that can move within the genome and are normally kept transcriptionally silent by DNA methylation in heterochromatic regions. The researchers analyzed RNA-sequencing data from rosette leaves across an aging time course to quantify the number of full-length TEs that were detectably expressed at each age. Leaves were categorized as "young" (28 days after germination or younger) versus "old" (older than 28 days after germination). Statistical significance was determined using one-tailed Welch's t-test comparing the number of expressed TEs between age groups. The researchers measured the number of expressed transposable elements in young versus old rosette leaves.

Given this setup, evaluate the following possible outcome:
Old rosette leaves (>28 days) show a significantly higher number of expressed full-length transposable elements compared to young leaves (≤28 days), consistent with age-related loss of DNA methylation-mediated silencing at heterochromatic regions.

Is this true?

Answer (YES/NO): YES